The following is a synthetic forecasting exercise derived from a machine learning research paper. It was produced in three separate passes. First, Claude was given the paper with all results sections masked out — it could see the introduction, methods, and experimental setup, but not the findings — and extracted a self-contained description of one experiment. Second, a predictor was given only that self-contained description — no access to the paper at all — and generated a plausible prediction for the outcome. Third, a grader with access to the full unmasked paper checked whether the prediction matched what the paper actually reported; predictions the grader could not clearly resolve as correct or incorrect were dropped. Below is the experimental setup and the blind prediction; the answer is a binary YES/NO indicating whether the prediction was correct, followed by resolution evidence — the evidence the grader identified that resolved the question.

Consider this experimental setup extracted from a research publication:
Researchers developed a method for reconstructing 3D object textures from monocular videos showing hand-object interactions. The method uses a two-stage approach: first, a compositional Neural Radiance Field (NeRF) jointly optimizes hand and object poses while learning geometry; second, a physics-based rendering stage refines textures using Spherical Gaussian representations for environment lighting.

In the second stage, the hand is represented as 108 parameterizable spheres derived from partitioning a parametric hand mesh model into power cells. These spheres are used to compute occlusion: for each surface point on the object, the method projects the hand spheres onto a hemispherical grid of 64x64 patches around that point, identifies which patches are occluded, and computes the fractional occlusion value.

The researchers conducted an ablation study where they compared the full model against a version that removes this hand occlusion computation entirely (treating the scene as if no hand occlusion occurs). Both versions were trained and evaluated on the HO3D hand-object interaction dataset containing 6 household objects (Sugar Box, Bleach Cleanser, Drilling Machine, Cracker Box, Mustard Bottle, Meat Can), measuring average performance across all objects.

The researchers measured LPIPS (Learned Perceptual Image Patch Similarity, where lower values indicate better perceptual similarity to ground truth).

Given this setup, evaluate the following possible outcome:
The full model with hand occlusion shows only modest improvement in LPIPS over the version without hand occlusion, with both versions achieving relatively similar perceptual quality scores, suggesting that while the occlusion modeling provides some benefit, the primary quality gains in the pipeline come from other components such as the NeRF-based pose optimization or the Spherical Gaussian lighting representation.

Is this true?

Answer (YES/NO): NO